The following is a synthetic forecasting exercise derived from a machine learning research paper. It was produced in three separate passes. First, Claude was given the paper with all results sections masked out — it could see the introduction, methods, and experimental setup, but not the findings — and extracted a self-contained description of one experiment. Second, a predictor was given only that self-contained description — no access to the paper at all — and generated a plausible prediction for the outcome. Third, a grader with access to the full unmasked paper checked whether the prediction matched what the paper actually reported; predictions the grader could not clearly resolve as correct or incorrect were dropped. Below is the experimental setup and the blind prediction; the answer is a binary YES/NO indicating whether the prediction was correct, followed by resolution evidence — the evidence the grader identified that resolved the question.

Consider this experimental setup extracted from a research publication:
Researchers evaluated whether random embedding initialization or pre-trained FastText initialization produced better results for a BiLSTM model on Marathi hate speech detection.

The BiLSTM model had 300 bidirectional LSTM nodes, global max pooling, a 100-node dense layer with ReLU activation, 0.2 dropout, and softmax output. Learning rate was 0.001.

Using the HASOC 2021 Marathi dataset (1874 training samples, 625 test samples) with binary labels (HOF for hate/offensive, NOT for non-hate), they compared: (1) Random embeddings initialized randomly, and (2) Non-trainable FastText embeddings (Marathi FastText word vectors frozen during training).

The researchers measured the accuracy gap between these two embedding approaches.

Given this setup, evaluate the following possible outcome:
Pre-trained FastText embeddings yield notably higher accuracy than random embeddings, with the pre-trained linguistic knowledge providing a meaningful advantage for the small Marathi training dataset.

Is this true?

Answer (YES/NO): YES